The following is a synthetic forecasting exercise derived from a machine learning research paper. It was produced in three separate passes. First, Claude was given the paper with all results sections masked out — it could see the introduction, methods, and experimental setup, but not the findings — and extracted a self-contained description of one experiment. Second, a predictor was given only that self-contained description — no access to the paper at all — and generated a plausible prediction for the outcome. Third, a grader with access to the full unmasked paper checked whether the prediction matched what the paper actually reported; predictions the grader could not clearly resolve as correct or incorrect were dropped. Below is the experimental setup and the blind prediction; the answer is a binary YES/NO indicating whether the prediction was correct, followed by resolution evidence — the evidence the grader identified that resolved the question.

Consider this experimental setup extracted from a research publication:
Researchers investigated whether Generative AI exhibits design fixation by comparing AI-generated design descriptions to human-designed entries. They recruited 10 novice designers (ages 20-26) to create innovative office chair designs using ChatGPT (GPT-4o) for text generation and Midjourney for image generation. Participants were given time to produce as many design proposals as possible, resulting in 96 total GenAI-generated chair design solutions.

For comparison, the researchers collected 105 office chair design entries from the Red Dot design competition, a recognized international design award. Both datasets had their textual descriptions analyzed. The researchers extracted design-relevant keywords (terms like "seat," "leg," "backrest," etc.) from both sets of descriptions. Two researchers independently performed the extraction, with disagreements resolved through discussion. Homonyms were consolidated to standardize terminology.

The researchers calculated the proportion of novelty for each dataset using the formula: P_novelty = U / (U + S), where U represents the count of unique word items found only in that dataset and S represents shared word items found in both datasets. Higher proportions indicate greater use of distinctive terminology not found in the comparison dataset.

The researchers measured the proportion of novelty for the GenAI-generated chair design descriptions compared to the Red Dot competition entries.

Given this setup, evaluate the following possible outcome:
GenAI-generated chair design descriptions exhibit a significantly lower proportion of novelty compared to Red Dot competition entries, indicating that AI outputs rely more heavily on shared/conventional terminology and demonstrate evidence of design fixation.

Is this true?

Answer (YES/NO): NO